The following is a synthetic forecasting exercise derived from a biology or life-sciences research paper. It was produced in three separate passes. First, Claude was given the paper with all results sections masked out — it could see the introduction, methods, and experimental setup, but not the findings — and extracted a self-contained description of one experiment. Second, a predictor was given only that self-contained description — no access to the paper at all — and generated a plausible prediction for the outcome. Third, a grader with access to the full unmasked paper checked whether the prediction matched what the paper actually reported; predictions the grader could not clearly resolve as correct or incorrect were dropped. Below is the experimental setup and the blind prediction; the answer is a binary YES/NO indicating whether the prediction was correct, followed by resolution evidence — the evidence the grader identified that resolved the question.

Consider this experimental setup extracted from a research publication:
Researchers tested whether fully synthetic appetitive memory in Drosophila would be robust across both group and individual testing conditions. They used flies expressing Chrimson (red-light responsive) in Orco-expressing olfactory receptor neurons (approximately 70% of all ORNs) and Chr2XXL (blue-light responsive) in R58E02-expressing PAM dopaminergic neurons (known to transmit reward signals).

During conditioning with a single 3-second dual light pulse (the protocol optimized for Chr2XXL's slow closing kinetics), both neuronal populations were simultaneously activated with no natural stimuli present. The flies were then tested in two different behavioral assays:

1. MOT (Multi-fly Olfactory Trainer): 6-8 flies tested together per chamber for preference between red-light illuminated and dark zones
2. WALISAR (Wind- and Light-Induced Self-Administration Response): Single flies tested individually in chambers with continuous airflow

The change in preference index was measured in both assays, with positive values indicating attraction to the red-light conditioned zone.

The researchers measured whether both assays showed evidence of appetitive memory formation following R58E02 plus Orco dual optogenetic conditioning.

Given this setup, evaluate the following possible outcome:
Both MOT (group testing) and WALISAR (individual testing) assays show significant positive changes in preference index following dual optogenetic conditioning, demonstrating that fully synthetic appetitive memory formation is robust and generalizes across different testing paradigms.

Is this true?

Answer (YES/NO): YES